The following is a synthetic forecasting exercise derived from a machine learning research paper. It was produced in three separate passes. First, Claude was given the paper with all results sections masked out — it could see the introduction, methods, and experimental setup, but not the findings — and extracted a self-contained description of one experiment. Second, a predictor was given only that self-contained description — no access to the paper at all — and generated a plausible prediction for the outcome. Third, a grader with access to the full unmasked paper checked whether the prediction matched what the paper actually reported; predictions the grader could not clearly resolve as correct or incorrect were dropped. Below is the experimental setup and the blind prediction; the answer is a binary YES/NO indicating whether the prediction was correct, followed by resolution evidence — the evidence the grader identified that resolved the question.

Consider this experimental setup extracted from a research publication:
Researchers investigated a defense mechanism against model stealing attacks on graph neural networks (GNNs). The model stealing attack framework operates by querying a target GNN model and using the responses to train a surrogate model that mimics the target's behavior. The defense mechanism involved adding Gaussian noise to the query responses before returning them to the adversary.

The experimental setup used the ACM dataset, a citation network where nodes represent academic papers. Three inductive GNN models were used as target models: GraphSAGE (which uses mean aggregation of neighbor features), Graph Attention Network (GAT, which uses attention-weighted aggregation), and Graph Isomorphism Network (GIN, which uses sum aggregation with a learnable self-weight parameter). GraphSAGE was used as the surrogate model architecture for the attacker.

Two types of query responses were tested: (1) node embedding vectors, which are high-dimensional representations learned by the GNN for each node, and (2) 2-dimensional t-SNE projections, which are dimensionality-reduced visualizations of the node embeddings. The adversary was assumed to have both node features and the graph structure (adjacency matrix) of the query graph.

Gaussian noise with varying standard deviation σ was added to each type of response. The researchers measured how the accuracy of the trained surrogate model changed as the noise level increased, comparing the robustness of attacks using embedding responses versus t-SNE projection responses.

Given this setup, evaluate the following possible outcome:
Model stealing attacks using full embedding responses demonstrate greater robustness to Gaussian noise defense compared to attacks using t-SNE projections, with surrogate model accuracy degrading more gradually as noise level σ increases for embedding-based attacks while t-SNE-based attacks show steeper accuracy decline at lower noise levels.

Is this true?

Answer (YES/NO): NO